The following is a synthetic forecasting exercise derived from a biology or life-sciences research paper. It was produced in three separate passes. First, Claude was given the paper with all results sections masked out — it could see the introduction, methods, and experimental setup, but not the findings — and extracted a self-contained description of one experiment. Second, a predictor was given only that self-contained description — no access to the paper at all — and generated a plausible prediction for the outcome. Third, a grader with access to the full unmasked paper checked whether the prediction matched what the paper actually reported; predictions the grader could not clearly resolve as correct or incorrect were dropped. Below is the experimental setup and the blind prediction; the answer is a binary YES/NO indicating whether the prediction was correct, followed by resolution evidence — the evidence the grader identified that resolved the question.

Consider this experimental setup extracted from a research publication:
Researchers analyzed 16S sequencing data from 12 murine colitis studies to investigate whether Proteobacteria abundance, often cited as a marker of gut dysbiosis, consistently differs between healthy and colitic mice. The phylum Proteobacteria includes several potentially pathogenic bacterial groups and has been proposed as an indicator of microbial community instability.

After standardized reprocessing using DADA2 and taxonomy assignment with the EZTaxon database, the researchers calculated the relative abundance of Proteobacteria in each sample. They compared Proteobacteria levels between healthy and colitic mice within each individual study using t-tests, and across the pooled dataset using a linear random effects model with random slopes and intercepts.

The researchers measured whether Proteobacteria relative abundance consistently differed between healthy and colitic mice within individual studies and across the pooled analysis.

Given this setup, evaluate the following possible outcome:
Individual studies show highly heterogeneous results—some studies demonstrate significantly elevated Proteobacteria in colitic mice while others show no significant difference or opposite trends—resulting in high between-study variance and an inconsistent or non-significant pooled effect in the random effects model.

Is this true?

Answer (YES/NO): YES